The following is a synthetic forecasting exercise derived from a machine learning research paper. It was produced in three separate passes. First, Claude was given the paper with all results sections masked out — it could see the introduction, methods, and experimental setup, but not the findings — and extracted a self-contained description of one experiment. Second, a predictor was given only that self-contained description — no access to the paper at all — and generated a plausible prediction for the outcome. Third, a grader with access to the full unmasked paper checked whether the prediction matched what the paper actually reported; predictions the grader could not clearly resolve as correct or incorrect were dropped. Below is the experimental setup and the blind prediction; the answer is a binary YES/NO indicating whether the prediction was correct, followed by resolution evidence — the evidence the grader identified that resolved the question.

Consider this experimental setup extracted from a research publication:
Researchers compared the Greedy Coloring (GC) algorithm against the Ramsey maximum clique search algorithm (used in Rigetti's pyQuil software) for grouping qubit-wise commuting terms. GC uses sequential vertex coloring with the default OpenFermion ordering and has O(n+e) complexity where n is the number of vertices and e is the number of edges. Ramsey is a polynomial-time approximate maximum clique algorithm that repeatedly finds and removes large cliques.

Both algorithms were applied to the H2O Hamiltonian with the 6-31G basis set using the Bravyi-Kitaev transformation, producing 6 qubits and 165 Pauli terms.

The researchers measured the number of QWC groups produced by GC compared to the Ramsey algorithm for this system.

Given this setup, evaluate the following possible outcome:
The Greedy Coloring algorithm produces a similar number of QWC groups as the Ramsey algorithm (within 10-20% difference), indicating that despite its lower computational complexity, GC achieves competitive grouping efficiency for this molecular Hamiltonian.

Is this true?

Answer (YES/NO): YES